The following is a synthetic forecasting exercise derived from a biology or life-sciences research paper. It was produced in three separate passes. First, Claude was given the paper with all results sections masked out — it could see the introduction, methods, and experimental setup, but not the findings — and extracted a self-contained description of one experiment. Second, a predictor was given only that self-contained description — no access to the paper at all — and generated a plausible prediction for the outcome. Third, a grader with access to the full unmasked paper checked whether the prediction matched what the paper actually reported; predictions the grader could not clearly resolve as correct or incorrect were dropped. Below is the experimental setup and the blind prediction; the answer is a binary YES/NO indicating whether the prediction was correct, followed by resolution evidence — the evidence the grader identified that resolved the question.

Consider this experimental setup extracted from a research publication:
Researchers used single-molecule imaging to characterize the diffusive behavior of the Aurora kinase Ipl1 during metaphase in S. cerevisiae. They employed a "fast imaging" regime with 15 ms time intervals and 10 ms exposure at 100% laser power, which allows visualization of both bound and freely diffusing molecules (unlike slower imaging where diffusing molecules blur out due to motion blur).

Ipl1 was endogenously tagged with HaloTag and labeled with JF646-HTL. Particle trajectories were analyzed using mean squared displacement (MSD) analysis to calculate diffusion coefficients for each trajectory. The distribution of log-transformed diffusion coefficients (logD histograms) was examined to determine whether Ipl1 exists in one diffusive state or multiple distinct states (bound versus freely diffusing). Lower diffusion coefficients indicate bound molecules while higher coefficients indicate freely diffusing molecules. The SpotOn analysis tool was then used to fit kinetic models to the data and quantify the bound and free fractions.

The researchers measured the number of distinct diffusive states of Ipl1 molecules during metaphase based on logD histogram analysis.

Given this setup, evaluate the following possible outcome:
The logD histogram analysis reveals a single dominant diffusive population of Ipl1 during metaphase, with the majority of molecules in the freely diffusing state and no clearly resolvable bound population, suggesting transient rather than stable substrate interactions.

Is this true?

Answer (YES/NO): NO